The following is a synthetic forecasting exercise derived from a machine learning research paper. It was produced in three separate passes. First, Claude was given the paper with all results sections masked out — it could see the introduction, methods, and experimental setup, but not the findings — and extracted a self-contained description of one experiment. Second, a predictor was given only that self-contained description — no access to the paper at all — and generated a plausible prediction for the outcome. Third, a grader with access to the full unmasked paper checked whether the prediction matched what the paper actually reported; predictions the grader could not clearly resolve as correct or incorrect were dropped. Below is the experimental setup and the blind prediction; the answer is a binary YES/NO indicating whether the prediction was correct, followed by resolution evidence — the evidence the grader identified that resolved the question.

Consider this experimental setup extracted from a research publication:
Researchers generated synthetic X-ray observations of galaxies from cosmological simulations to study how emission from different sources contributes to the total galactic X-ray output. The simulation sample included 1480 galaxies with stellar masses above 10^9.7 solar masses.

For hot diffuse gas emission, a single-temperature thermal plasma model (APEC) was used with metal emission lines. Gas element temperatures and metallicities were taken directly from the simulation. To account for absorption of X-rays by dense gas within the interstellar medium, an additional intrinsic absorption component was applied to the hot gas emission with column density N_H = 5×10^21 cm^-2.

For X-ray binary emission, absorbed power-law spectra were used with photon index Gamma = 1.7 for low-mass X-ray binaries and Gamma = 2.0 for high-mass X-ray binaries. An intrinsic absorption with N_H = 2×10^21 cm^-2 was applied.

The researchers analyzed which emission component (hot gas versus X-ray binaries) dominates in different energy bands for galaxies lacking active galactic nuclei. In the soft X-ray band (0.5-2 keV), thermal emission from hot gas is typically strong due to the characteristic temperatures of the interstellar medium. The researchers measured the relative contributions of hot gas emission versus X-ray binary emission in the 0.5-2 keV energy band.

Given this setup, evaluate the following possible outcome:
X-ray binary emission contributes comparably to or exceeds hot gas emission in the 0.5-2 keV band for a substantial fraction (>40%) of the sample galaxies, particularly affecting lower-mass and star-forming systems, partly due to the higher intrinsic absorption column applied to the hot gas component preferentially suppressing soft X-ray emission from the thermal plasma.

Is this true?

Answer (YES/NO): NO